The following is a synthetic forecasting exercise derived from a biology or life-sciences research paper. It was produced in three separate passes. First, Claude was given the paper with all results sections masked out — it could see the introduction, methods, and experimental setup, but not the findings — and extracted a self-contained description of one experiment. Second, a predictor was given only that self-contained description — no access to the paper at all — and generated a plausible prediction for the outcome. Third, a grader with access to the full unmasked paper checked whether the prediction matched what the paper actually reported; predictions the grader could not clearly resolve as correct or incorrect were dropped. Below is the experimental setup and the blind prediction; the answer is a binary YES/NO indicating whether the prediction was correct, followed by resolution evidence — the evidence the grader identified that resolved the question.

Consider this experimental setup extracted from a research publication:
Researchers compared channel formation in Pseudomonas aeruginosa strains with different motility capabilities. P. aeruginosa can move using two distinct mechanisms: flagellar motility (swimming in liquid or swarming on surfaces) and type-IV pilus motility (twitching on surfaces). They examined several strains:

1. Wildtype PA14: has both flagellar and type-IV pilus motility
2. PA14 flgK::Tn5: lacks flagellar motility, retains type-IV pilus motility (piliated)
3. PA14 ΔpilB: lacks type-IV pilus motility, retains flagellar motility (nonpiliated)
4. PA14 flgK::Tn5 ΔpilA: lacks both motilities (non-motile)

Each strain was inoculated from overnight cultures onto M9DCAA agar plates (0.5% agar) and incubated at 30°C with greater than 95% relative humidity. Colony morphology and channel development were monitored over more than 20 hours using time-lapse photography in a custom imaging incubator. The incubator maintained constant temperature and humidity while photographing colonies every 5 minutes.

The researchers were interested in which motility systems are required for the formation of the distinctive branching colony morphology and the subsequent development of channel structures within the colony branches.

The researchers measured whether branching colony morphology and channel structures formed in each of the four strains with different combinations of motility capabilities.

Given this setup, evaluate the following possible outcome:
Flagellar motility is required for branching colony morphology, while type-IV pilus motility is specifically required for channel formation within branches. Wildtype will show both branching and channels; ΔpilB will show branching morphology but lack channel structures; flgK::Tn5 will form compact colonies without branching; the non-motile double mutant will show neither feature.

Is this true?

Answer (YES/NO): NO